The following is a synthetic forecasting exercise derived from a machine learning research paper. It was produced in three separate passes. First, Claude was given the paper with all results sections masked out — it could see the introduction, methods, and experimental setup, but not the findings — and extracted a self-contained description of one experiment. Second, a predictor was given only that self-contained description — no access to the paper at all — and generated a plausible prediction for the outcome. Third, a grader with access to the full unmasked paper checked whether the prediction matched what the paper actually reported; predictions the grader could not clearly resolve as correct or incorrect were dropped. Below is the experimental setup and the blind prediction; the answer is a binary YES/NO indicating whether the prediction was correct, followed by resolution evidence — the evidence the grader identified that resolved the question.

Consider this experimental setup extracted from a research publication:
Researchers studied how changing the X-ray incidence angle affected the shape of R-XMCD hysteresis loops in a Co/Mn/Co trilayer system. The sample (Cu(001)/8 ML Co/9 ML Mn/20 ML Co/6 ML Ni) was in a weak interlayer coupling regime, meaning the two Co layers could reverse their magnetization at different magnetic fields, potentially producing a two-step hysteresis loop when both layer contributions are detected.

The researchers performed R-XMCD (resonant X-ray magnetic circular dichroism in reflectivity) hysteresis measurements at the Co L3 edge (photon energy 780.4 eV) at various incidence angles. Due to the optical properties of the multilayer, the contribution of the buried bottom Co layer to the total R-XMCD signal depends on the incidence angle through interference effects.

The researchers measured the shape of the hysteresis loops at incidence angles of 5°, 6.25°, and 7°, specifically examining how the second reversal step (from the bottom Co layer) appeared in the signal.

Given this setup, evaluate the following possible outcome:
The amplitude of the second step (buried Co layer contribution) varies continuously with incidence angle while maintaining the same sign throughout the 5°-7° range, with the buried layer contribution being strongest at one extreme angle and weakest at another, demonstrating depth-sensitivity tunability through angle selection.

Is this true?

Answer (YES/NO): NO